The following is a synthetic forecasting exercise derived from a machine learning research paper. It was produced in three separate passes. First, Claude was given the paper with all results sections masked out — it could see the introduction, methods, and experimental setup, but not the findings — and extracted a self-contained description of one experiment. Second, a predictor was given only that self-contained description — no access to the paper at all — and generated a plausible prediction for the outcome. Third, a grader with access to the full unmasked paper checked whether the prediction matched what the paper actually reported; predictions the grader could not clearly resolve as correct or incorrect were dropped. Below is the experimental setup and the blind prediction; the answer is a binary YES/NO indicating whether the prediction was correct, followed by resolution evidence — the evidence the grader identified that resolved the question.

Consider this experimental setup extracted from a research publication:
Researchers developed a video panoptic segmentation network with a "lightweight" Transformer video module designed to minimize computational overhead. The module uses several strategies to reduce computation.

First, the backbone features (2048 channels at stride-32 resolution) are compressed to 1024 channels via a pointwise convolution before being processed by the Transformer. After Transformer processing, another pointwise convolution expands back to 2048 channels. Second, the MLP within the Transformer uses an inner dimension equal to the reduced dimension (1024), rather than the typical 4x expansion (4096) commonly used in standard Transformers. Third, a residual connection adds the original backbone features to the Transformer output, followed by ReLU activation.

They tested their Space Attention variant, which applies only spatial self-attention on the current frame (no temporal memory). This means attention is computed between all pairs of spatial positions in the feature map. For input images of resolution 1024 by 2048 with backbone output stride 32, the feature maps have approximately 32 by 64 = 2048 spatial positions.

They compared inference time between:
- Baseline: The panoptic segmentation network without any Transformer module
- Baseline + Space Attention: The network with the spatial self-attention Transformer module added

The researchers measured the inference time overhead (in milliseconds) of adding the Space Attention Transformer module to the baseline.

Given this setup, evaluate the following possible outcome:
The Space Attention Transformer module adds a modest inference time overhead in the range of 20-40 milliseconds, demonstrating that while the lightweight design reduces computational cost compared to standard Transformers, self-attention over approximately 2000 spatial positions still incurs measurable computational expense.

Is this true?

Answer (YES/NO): NO